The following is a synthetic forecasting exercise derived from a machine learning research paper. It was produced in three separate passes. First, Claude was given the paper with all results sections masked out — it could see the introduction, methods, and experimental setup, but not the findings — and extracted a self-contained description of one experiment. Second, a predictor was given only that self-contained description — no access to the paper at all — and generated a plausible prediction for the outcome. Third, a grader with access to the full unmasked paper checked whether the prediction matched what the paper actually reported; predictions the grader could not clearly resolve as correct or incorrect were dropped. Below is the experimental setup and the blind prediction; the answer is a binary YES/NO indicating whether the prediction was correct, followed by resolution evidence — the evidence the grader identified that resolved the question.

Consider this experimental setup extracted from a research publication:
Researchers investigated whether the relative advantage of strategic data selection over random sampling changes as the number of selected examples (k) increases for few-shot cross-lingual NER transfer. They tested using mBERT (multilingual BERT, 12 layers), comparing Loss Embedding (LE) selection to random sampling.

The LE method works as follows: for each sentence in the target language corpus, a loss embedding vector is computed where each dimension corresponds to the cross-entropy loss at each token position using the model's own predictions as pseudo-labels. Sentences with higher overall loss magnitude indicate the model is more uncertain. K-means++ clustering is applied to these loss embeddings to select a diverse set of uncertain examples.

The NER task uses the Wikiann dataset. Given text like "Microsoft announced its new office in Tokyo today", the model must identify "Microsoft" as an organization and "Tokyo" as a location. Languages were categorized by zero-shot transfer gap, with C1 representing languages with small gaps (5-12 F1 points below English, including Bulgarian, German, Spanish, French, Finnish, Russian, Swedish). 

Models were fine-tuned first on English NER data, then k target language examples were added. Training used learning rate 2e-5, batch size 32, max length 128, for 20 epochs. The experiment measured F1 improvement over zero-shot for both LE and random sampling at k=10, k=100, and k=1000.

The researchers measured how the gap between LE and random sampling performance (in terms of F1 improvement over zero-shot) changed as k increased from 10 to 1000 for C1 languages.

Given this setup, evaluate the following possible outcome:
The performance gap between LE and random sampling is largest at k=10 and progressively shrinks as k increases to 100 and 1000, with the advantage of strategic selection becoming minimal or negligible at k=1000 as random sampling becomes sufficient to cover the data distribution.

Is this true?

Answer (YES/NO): YES